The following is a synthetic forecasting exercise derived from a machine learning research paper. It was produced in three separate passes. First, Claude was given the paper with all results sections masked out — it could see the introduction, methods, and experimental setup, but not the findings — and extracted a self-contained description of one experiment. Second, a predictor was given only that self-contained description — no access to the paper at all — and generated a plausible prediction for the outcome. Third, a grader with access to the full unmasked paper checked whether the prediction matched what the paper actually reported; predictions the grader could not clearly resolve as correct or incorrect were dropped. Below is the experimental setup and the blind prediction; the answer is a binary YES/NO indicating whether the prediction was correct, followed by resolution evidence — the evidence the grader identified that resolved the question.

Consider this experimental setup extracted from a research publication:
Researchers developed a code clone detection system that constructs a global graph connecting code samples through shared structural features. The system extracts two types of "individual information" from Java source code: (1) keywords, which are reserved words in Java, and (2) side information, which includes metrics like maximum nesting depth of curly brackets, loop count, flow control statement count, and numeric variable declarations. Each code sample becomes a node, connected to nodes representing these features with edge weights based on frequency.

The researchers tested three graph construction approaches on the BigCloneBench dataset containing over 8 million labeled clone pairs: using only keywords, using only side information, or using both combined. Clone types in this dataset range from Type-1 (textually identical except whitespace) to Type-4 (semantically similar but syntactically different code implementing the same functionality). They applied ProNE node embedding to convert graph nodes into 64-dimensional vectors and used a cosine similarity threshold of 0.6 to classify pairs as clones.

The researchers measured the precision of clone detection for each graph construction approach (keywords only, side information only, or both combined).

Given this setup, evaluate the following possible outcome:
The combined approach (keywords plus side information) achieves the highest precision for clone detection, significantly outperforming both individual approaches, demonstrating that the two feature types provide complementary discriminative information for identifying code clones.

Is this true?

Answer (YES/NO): NO